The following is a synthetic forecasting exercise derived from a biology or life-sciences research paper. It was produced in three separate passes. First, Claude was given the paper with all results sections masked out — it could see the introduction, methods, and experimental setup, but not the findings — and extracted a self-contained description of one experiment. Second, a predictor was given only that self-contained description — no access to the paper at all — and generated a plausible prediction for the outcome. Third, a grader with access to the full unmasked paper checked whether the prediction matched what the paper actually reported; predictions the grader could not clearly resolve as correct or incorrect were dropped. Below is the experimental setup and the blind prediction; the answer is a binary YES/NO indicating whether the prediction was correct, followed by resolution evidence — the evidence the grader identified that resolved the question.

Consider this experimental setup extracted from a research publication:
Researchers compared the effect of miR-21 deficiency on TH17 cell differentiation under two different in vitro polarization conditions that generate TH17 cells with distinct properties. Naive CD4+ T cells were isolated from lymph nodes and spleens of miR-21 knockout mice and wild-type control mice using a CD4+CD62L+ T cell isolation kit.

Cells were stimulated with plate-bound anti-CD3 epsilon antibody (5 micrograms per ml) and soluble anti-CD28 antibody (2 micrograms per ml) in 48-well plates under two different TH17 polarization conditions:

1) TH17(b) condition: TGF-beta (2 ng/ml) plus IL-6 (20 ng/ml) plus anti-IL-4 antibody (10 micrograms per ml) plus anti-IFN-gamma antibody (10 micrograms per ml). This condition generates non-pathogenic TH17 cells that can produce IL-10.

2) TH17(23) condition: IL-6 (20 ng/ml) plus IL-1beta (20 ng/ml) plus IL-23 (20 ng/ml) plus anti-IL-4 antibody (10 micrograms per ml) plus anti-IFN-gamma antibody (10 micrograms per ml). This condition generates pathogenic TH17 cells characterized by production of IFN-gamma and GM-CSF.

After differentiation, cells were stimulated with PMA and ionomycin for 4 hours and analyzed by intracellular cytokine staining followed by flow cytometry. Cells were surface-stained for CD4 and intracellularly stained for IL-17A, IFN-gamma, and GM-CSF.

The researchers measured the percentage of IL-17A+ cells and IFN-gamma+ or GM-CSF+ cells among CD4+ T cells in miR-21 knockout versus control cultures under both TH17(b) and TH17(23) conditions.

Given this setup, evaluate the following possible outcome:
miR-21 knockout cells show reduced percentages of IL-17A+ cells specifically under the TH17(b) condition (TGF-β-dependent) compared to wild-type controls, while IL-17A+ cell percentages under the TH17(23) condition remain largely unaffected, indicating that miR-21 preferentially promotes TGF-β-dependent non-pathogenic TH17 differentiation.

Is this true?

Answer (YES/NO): NO